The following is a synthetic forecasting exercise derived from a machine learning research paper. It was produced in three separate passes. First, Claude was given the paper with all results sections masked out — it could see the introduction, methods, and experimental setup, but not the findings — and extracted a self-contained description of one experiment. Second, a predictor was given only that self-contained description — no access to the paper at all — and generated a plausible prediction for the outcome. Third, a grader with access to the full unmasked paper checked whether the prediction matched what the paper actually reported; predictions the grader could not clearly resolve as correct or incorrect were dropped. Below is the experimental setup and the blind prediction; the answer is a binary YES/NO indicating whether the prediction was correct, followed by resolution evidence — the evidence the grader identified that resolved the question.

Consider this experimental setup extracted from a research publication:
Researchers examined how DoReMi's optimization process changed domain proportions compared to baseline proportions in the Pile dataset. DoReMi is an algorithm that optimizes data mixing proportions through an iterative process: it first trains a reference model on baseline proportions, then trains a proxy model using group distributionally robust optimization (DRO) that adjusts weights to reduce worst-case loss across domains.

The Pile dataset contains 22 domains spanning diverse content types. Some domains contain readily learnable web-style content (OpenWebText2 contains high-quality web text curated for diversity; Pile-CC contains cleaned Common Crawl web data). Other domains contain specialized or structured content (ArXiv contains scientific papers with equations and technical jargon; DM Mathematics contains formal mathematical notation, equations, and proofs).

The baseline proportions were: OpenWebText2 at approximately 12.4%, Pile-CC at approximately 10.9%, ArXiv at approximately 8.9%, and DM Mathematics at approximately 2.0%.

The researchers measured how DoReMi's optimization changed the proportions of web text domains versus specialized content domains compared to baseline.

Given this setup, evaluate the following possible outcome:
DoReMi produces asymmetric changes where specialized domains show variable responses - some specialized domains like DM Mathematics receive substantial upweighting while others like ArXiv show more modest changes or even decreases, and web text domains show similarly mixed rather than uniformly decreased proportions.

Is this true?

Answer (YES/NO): NO